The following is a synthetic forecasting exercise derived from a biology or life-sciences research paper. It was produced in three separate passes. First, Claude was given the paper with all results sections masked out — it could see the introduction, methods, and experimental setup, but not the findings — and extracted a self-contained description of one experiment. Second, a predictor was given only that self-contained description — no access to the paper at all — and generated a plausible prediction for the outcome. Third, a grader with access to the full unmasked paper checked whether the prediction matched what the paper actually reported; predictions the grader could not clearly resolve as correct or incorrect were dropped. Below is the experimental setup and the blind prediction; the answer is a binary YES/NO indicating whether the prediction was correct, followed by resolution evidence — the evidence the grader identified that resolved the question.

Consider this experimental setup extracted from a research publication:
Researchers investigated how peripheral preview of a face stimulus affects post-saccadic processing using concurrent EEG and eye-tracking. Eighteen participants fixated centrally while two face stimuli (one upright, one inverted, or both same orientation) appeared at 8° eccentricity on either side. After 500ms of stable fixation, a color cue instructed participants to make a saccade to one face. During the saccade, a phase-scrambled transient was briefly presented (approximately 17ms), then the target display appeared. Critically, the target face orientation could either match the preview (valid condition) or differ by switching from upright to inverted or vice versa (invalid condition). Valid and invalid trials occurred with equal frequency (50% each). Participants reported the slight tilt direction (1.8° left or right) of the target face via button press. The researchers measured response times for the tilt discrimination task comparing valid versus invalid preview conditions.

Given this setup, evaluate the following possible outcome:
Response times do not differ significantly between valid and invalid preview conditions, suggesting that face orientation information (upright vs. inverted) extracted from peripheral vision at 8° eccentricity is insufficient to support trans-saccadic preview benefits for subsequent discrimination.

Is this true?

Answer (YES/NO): NO